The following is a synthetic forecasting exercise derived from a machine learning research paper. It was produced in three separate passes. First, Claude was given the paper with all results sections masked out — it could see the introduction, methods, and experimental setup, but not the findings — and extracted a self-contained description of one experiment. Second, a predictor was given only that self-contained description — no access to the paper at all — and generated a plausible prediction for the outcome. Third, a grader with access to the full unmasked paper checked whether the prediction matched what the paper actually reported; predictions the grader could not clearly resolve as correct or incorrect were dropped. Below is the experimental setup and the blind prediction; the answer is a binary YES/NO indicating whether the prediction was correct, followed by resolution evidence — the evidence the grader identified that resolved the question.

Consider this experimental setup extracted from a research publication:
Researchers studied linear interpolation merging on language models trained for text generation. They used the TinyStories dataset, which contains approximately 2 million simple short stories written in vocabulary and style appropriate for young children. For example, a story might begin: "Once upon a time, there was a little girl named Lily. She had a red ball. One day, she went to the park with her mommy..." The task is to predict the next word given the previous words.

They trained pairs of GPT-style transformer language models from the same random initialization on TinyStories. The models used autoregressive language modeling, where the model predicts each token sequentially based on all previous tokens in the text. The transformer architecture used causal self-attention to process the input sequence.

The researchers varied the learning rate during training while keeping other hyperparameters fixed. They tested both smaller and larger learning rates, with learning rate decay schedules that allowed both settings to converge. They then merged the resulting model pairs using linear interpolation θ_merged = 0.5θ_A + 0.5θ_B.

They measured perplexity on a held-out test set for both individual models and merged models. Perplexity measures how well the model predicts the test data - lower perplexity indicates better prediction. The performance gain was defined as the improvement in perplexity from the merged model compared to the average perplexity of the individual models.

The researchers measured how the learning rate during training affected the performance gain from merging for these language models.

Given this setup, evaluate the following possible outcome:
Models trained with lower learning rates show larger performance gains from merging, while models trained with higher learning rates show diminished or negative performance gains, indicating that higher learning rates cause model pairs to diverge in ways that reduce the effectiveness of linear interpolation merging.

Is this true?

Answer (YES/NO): NO